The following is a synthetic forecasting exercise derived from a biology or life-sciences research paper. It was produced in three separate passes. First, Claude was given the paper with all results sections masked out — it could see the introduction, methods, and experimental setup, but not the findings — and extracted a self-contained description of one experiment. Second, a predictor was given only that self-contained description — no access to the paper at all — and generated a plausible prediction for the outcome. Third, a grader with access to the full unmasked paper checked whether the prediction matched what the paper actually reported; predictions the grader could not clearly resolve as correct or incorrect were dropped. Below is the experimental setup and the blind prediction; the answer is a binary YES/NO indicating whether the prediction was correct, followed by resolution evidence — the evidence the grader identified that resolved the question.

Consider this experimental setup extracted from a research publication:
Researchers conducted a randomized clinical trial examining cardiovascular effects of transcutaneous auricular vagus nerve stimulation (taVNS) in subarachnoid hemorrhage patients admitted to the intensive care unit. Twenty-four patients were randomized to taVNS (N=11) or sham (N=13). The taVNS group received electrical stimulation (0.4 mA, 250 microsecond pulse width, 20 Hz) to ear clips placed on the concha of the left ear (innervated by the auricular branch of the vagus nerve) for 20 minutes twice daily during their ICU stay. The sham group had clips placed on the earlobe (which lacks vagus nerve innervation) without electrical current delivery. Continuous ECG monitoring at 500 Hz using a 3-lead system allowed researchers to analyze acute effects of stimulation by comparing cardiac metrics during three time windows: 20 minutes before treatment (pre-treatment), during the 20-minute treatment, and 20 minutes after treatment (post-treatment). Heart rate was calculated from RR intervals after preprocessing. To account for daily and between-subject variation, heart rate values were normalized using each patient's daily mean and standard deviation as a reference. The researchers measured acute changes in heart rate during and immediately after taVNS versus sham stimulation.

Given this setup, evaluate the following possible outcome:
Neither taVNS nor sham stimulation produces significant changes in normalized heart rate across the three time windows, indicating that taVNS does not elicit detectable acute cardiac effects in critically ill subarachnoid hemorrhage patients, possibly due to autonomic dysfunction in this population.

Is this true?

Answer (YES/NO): NO